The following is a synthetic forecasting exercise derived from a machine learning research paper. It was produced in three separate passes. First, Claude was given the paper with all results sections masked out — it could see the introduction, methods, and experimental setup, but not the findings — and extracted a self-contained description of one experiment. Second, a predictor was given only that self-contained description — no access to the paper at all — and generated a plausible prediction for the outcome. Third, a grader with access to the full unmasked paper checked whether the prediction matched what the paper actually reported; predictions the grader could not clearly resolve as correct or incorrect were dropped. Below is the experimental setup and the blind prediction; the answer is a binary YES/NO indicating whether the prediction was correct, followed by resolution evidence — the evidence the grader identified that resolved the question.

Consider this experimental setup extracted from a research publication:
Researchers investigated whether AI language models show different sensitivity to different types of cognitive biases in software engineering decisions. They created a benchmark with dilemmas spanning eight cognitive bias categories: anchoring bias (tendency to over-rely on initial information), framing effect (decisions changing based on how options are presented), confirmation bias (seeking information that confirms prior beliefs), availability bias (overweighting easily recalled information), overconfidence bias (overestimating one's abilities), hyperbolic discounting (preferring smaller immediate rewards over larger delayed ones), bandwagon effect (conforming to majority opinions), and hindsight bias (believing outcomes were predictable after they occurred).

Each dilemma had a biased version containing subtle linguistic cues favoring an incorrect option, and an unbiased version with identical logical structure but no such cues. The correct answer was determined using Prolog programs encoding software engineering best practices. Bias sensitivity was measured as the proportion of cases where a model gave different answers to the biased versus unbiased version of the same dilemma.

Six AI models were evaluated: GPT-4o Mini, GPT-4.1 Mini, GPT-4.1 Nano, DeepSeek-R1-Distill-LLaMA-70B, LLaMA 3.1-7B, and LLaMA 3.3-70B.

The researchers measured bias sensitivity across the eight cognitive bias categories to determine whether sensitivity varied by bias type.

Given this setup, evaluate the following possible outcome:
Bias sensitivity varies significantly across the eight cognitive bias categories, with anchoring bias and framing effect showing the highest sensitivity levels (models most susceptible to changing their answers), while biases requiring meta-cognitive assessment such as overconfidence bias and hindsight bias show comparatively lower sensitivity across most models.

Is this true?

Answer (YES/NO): NO